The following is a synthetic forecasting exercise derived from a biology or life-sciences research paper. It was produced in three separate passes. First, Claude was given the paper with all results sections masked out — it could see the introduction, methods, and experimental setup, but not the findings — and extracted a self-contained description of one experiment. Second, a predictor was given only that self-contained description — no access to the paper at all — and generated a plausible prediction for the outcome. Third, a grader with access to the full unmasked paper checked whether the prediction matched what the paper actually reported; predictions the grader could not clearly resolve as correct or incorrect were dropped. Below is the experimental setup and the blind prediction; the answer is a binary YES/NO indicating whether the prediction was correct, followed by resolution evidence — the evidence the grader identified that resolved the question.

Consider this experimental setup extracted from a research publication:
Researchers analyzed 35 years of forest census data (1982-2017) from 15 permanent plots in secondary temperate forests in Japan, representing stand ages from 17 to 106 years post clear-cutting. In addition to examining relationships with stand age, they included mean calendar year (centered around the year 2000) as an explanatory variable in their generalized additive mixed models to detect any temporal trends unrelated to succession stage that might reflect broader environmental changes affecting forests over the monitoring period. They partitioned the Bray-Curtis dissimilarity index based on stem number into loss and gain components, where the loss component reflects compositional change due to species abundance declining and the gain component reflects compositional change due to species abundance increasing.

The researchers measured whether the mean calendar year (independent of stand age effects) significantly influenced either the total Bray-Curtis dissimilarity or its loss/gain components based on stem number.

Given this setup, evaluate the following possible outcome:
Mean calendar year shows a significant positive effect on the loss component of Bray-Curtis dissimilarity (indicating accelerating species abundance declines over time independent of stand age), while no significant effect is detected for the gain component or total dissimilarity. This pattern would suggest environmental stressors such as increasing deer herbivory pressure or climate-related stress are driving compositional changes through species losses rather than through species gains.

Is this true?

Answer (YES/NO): NO